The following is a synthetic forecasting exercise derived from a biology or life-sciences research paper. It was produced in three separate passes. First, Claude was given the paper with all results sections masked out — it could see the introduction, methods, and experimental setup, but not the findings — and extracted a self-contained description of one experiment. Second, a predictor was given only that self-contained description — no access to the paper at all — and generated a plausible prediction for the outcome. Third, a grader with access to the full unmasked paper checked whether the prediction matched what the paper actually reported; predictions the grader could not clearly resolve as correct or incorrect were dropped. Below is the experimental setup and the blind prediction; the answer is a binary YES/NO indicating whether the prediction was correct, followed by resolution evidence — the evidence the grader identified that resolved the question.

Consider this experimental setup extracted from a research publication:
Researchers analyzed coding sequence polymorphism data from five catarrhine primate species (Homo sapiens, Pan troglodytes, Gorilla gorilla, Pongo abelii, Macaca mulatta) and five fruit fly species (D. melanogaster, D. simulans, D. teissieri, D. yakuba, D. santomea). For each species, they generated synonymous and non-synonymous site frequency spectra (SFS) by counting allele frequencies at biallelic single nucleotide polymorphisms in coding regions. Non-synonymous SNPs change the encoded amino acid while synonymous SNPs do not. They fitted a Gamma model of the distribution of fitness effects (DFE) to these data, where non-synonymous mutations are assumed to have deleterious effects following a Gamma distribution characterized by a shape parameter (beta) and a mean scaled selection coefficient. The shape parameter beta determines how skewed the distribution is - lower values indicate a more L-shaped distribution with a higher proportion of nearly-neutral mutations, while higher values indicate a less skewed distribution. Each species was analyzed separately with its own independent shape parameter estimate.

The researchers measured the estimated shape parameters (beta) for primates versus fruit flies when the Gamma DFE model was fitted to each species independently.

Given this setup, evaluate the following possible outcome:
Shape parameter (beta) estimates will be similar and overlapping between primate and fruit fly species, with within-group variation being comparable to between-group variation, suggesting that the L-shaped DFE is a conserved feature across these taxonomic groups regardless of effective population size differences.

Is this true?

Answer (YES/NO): NO